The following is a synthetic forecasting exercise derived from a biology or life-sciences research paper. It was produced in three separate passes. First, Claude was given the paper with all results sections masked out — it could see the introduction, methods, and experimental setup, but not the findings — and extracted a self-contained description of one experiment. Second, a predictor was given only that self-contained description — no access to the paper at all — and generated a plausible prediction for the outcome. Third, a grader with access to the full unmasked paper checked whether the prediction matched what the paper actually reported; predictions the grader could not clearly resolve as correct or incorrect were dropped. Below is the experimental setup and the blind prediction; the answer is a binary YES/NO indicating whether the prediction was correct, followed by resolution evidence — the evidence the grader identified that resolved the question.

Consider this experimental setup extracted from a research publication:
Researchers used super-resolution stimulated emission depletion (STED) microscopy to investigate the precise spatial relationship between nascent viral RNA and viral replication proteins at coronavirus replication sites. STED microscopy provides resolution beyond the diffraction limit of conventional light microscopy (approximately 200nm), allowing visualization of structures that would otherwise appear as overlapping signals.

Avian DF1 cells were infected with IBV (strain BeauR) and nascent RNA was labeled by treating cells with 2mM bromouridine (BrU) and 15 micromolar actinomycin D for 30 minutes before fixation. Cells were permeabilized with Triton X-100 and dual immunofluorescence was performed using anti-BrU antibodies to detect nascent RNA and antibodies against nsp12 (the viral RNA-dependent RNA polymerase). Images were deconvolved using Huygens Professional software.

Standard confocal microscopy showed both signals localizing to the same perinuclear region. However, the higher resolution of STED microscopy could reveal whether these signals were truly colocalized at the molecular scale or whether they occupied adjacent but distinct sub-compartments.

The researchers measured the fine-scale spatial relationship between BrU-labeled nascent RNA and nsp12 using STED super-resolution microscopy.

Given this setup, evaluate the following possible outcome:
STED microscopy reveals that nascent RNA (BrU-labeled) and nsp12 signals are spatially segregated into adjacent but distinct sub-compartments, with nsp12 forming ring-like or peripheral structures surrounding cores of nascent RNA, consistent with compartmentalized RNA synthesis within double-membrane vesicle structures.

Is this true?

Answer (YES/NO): NO